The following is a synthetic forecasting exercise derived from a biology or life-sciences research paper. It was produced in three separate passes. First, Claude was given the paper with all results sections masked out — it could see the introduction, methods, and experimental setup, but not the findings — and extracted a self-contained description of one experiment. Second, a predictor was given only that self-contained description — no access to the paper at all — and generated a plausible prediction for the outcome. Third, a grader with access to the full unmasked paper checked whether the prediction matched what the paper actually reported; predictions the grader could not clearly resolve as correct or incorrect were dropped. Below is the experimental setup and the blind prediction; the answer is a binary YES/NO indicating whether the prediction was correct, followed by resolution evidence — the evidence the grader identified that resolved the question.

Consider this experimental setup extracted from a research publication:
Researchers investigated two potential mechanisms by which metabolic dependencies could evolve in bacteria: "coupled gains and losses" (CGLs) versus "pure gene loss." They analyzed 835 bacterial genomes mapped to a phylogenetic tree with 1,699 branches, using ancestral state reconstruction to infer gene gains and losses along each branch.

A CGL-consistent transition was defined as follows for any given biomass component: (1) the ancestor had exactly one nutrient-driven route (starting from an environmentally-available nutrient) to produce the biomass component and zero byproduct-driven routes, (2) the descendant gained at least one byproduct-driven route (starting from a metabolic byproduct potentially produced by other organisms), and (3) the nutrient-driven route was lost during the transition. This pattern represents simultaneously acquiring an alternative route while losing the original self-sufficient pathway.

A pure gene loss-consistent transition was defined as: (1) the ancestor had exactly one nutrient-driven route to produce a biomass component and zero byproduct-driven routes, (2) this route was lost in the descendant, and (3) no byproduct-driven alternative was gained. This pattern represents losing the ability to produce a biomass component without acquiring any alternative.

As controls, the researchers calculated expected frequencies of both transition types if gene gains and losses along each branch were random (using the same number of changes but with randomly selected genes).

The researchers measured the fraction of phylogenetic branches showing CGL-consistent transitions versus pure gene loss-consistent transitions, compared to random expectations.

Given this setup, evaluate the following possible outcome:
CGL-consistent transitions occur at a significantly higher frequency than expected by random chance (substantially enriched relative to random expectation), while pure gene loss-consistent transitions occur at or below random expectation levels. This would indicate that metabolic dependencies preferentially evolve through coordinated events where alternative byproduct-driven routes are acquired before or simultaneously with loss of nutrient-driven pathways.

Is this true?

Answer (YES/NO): NO